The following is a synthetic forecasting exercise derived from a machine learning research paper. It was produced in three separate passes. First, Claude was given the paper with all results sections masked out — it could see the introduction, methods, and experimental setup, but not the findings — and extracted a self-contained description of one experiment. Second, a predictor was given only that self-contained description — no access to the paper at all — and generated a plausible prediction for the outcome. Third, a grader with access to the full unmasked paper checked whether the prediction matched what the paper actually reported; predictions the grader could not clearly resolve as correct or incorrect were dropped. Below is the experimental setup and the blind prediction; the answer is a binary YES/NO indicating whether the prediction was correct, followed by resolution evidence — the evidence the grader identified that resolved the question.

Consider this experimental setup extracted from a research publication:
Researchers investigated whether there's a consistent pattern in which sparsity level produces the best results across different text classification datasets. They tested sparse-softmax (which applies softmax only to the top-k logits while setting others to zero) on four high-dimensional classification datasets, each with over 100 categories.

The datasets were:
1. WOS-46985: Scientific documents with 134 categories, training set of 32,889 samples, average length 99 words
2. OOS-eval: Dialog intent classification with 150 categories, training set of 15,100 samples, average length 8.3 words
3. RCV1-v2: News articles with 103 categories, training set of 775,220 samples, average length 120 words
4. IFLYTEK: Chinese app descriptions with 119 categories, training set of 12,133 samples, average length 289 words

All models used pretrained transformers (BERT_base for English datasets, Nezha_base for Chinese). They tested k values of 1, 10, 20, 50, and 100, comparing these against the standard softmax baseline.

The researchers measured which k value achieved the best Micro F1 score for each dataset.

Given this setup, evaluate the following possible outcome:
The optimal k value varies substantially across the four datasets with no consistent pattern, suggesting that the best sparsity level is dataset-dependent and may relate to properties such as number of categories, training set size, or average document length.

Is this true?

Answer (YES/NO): NO